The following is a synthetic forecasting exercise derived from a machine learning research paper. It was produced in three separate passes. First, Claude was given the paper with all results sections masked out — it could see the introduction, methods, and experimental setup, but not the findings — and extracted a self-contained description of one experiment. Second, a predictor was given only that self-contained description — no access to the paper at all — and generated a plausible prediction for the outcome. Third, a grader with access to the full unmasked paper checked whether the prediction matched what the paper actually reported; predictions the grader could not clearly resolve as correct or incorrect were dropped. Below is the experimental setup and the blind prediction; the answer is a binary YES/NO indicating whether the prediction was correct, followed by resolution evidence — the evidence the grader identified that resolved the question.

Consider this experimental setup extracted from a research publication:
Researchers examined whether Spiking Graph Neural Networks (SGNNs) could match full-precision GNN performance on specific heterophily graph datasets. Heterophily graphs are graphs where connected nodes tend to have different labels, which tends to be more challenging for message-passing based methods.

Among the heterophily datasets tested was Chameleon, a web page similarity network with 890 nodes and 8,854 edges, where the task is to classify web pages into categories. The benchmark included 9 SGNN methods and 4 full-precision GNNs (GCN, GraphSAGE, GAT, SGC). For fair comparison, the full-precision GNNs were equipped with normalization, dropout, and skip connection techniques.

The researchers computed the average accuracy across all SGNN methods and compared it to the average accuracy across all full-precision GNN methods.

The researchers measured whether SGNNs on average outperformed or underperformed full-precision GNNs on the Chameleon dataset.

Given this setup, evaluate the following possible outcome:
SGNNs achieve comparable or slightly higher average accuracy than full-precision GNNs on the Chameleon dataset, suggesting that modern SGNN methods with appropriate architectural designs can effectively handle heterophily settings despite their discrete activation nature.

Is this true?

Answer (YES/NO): YES